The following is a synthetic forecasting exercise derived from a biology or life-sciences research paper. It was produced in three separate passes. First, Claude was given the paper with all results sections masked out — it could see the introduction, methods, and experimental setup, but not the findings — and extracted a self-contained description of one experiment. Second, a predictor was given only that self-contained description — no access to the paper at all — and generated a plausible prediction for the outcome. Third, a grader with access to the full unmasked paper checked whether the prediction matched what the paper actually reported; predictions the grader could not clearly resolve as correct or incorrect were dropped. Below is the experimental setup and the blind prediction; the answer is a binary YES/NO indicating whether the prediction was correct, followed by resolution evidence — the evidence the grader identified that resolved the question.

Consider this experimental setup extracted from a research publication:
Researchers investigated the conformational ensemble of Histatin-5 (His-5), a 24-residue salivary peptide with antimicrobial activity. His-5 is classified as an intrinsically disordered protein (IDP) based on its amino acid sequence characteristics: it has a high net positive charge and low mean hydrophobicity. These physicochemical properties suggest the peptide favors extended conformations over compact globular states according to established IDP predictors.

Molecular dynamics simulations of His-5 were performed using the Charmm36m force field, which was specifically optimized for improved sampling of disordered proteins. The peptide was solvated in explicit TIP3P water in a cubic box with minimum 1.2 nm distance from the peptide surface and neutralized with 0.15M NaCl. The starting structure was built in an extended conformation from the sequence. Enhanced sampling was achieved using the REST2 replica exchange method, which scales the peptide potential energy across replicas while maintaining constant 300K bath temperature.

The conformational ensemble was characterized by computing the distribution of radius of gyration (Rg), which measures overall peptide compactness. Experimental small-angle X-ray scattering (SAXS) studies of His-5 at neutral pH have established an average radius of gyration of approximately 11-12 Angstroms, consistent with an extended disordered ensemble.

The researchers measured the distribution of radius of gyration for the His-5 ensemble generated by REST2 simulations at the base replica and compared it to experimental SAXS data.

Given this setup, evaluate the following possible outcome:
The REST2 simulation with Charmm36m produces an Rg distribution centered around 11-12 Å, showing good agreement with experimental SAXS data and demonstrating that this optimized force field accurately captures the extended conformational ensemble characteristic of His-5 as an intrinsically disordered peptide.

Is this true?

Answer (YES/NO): NO